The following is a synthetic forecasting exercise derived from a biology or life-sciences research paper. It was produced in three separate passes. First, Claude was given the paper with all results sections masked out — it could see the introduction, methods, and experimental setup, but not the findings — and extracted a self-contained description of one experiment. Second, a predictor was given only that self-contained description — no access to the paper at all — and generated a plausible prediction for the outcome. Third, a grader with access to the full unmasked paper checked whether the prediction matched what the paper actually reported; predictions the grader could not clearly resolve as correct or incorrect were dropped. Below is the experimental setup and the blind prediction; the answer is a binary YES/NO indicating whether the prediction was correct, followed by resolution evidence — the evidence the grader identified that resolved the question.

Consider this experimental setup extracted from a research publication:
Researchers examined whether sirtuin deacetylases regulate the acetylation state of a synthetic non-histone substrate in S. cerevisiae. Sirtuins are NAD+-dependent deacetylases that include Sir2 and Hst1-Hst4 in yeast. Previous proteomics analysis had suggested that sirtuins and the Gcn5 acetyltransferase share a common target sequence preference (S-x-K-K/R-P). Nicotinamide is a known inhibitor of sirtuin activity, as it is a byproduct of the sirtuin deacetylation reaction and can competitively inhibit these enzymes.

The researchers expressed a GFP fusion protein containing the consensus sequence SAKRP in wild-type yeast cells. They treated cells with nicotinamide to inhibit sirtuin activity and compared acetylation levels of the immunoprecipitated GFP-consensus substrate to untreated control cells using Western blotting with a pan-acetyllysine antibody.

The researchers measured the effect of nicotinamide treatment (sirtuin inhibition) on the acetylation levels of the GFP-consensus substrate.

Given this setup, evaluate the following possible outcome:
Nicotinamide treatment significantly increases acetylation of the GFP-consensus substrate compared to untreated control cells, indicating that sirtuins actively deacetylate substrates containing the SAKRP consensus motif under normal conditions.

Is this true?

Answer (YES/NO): YES